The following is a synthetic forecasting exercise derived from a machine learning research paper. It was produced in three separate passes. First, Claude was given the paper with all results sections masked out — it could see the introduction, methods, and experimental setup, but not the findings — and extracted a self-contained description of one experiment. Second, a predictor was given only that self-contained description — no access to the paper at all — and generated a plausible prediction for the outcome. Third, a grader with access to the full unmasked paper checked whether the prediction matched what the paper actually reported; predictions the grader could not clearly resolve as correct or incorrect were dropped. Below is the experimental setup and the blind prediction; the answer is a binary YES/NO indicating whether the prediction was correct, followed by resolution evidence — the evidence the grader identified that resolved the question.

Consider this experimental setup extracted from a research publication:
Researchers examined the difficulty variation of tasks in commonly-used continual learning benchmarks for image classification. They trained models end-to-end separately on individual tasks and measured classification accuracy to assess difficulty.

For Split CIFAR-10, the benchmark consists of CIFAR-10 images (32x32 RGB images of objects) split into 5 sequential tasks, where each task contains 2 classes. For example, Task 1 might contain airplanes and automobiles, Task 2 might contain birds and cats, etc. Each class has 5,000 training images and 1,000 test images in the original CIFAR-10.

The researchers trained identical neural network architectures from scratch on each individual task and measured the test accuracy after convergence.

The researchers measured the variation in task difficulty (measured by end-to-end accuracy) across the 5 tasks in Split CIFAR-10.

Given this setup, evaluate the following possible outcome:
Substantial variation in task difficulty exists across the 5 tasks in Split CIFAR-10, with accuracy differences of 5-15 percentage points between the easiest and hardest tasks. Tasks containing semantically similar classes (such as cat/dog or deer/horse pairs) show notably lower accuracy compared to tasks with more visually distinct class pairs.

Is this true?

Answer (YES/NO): NO